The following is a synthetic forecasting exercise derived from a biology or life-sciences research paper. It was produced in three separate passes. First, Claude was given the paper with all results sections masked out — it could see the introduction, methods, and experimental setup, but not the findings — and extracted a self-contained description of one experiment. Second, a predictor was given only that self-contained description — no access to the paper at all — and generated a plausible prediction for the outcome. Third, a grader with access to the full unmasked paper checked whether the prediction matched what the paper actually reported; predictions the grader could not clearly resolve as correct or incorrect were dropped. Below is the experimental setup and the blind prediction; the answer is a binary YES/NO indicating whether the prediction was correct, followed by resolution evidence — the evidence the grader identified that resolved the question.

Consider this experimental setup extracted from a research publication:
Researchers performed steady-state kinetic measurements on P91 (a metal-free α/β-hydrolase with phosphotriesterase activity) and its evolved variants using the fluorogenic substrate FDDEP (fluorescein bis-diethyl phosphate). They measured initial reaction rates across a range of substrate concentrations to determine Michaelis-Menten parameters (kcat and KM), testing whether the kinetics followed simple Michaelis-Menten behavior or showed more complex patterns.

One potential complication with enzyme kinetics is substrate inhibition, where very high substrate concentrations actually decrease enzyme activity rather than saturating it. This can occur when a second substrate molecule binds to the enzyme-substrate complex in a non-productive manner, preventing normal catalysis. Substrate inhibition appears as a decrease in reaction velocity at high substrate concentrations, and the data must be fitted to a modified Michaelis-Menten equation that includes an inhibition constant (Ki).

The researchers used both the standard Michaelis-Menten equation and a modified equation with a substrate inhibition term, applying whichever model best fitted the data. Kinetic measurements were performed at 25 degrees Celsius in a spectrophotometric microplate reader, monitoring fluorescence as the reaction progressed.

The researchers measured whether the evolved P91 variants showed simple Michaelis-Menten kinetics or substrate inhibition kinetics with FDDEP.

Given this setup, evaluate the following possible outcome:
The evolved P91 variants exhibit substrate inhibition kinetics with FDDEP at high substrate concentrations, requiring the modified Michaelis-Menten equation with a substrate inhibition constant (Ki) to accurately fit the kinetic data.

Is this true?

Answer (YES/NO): YES